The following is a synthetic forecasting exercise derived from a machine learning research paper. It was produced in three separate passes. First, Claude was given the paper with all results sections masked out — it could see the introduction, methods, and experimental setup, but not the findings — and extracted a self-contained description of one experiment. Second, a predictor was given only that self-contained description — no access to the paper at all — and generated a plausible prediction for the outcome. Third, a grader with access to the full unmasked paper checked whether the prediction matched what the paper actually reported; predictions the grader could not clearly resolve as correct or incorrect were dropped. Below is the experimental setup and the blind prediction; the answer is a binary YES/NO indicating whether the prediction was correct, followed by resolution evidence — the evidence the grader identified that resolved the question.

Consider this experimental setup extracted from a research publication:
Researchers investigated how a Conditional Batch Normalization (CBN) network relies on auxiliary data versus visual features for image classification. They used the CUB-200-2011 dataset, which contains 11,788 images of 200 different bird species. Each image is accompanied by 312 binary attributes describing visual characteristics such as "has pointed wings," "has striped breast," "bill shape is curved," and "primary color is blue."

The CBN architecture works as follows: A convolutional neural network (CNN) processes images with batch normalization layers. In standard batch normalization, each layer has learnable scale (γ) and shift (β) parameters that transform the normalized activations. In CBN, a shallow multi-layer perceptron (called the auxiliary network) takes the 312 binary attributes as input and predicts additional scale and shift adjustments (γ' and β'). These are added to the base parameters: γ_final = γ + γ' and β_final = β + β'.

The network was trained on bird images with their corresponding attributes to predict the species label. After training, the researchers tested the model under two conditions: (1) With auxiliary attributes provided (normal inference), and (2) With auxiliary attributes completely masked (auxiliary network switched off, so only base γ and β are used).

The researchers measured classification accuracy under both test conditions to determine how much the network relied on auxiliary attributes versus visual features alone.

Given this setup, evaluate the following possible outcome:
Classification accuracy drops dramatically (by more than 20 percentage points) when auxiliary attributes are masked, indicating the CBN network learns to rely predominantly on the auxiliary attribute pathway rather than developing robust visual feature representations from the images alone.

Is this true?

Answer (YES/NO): YES